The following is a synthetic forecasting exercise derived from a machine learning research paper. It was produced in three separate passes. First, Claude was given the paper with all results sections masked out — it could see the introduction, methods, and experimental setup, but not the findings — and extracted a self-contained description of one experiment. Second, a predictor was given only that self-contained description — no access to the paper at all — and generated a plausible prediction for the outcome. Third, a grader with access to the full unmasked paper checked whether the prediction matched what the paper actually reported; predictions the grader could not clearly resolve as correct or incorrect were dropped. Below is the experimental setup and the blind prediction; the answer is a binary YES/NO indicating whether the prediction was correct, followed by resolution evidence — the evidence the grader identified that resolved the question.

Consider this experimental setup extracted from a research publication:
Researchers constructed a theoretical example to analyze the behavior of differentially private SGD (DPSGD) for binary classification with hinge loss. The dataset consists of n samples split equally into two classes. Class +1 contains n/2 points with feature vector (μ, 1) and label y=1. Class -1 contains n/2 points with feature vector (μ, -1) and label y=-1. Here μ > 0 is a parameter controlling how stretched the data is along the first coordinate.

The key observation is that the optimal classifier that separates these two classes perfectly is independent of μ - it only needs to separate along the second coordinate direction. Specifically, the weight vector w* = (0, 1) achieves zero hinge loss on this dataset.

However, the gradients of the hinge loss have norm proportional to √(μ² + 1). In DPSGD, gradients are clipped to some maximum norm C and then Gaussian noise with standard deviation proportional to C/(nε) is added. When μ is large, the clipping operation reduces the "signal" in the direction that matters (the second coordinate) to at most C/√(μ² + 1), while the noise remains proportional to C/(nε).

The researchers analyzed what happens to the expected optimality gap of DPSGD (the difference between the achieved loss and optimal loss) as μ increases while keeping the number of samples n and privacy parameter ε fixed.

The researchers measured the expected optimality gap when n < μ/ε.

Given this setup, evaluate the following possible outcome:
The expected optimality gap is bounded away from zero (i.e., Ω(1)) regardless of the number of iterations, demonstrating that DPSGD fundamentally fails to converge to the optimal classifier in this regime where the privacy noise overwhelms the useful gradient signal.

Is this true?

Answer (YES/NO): YES